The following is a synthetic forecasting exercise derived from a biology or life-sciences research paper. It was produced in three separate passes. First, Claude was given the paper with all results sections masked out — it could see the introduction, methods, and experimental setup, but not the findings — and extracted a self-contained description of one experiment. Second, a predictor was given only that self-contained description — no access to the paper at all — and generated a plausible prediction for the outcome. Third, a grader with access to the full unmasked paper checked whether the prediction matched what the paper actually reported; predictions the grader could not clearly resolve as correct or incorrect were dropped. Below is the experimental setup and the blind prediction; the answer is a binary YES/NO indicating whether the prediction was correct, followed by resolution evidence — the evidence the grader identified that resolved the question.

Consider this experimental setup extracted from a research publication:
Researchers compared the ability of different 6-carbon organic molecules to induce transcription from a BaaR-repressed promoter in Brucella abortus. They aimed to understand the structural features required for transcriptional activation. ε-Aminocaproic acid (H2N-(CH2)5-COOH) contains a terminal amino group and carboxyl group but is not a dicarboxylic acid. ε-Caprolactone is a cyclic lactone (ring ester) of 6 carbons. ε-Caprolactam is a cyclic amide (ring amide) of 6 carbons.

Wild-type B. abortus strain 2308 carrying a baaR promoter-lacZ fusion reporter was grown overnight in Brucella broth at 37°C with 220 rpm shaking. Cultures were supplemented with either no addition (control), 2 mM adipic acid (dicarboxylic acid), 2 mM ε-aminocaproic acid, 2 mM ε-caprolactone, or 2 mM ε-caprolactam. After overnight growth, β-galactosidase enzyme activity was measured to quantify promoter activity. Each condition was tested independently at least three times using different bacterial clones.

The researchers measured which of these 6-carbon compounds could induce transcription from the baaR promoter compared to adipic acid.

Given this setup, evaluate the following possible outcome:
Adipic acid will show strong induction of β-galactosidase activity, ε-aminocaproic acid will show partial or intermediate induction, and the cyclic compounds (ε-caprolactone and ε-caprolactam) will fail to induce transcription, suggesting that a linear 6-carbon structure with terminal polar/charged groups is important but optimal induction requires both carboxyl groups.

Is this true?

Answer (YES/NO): NO